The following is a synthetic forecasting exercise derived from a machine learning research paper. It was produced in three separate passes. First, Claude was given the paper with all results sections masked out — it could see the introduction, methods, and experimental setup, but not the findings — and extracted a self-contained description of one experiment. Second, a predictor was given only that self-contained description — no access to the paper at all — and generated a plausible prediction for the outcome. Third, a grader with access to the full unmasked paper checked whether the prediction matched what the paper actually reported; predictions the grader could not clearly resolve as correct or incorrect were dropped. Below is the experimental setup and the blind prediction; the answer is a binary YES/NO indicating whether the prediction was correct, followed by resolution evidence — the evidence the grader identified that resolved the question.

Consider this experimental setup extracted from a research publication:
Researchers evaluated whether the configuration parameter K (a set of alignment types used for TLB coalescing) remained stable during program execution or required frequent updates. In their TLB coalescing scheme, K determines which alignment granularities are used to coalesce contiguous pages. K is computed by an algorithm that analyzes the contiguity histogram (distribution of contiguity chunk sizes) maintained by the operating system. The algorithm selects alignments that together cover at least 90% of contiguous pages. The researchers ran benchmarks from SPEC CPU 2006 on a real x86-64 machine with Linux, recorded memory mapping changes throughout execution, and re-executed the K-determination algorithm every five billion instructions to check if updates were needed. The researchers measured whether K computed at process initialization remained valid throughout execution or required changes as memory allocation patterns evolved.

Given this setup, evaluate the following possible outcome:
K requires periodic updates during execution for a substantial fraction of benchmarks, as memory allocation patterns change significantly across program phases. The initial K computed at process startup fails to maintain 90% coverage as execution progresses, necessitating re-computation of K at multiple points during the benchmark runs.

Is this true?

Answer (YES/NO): NO